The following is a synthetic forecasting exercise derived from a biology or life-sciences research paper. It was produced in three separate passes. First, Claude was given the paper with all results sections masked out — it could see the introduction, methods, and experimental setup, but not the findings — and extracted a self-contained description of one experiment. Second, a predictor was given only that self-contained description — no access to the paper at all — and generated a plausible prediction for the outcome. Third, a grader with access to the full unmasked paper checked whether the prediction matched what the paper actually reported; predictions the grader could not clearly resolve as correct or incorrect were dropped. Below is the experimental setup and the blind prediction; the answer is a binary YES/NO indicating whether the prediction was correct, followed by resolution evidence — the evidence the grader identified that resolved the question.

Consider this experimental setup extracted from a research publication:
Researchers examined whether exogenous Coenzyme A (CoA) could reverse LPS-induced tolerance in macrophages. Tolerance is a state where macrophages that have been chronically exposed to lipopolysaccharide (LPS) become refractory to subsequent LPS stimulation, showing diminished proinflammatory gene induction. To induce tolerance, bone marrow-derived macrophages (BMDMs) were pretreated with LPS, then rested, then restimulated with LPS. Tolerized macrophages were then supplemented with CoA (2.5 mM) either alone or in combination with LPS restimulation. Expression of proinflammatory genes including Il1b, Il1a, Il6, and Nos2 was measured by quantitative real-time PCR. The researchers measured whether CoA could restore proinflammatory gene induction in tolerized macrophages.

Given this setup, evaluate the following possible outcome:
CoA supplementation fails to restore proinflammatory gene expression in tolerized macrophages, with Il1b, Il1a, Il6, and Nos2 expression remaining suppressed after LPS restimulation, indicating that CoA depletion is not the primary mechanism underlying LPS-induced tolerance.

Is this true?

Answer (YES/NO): NO